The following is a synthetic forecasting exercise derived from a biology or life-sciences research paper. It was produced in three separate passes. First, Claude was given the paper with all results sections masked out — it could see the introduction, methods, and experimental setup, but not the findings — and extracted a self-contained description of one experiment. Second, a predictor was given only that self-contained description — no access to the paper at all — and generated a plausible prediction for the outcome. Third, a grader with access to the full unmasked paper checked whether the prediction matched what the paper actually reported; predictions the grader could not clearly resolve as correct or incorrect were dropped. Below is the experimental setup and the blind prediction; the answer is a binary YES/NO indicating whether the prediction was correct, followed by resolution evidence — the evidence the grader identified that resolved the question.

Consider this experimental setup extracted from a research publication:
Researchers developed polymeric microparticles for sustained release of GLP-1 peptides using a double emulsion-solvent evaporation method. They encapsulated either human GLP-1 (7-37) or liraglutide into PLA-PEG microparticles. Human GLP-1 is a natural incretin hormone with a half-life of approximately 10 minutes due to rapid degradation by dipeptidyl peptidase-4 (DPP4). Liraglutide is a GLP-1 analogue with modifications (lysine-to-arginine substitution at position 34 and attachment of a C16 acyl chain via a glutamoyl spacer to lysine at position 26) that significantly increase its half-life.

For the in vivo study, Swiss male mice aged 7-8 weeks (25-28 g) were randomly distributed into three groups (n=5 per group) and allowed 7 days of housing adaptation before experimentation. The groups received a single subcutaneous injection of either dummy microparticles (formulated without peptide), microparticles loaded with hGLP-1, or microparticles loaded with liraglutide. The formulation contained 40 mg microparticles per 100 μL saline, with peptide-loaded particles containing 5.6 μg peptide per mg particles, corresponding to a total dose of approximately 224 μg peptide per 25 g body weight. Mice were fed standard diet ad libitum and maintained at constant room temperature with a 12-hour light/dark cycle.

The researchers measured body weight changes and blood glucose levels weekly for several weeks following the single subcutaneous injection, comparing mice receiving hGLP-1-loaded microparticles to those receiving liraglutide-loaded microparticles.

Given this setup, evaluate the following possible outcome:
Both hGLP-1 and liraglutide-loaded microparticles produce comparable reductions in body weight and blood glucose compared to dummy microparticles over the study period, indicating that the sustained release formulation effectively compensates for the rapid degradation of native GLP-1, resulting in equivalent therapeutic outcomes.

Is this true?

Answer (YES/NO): YES